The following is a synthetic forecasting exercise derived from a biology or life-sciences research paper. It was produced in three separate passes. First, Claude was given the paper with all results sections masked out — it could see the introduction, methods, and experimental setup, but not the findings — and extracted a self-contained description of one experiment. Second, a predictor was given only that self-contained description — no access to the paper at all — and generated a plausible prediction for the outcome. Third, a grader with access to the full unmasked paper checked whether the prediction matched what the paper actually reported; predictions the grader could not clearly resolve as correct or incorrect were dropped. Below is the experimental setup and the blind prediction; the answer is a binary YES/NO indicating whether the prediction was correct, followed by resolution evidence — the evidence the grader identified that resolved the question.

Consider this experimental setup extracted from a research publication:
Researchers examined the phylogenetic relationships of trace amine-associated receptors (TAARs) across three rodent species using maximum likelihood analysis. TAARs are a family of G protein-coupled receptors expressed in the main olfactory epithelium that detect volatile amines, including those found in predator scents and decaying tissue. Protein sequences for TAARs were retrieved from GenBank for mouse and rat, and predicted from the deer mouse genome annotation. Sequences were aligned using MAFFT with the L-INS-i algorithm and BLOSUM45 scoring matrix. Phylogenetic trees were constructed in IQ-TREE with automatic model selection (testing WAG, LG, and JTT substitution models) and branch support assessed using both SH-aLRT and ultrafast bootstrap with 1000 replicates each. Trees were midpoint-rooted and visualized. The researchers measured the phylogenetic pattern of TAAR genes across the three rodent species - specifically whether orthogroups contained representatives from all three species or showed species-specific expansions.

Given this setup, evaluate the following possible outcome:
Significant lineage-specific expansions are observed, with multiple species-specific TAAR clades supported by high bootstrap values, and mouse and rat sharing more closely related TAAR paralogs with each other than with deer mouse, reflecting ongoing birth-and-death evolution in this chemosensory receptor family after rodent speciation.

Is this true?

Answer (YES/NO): NO